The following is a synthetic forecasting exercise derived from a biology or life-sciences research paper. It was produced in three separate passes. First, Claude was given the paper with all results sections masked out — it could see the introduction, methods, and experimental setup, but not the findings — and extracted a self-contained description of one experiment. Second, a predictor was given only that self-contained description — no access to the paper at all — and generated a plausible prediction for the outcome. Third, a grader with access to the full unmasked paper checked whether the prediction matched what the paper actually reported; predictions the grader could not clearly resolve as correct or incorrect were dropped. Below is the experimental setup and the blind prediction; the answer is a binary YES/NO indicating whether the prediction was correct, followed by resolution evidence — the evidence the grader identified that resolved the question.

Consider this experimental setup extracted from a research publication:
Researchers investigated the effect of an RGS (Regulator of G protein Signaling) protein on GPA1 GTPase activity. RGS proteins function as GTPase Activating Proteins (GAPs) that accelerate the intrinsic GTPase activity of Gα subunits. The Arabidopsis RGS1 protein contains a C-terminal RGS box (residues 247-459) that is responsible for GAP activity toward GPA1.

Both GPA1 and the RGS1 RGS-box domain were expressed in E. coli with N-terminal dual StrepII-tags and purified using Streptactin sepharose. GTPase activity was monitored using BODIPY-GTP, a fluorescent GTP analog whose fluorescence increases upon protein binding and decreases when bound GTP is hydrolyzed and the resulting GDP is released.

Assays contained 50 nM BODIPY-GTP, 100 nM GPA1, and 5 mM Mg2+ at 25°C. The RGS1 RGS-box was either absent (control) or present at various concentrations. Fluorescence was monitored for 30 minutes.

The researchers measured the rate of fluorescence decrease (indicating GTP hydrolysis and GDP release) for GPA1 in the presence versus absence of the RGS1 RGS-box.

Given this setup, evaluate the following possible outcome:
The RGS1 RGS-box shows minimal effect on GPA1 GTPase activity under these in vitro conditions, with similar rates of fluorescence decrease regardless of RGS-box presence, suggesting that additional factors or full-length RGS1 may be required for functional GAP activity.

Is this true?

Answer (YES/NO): NO